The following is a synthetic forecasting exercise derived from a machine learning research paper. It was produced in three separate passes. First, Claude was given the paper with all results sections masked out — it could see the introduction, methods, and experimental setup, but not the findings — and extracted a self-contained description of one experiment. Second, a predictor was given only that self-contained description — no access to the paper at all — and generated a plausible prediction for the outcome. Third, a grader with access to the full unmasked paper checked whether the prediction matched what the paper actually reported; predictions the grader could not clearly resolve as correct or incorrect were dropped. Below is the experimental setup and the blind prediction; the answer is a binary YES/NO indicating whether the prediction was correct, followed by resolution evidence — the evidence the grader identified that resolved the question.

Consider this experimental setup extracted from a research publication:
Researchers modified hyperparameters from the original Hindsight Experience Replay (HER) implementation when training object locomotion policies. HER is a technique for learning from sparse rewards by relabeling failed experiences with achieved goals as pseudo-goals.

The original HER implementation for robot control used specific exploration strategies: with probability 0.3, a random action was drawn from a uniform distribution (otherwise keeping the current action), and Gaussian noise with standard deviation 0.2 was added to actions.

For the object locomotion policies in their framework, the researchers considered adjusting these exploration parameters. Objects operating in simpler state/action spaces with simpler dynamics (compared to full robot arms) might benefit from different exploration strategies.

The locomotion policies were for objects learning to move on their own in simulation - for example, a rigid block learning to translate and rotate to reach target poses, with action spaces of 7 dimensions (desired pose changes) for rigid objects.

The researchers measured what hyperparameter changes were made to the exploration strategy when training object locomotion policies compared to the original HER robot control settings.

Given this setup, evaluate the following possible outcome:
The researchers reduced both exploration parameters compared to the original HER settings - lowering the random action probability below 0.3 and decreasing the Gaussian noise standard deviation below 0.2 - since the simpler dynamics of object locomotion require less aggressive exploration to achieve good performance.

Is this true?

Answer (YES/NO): YES